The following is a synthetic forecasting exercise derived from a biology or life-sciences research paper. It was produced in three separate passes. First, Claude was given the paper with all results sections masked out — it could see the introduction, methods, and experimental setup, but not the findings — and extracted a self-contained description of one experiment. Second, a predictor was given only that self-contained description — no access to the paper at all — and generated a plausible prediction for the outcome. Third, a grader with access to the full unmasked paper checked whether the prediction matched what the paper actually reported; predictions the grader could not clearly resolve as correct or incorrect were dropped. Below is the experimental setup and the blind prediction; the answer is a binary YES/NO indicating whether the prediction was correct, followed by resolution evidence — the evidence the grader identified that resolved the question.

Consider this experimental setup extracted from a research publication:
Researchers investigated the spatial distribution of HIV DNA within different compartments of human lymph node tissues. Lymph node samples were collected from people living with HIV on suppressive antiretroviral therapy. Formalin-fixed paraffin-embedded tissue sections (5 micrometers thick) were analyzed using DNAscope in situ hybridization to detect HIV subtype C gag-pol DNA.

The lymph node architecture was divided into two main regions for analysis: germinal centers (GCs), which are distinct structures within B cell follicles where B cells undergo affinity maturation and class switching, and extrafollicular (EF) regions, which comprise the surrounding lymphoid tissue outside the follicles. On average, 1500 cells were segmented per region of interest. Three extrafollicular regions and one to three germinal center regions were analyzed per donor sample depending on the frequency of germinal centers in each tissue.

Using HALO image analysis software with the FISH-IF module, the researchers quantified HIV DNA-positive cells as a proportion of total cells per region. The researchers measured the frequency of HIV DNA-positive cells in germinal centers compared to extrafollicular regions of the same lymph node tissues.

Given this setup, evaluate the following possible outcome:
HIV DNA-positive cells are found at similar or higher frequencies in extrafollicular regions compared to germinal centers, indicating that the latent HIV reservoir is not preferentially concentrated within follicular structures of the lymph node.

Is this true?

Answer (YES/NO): YES